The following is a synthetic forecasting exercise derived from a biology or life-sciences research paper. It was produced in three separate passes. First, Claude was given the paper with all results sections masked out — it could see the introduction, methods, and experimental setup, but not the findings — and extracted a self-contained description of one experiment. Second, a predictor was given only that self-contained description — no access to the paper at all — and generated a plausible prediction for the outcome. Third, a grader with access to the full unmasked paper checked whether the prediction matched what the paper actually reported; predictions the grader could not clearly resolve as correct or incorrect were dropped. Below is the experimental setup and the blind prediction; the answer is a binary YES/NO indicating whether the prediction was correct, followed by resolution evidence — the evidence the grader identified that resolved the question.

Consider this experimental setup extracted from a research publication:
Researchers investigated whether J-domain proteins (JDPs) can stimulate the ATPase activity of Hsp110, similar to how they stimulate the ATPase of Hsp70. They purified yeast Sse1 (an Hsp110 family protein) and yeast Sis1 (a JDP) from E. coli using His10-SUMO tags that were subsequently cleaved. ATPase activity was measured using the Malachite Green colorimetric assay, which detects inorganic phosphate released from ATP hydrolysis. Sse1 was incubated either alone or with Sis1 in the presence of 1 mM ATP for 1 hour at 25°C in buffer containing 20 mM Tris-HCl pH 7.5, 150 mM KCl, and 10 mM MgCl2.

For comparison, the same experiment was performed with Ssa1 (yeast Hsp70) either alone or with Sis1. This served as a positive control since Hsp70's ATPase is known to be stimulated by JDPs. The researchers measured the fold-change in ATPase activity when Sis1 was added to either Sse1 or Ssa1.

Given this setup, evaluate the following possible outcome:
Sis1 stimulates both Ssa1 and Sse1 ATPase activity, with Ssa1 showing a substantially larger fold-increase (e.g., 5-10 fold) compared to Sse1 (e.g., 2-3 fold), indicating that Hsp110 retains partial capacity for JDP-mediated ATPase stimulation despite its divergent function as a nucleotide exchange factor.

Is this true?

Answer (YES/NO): NO